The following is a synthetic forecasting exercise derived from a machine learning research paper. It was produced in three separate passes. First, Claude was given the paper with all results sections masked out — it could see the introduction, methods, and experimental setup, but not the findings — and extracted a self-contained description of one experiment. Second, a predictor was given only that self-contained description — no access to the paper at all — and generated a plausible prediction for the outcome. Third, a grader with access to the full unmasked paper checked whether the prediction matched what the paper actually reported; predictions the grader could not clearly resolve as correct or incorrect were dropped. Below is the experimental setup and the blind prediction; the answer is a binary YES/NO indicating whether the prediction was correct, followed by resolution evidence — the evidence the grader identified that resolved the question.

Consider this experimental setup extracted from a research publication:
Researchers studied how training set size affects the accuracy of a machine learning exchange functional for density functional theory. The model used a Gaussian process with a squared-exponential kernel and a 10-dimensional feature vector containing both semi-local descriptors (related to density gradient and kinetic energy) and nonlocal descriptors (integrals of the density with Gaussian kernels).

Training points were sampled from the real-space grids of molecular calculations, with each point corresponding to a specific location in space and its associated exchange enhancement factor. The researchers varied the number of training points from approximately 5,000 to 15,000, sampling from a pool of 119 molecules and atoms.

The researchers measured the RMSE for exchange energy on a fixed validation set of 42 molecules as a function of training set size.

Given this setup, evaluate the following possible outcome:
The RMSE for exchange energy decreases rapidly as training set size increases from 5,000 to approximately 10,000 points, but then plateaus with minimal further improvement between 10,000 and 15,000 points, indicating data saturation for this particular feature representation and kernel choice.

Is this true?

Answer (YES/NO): NO